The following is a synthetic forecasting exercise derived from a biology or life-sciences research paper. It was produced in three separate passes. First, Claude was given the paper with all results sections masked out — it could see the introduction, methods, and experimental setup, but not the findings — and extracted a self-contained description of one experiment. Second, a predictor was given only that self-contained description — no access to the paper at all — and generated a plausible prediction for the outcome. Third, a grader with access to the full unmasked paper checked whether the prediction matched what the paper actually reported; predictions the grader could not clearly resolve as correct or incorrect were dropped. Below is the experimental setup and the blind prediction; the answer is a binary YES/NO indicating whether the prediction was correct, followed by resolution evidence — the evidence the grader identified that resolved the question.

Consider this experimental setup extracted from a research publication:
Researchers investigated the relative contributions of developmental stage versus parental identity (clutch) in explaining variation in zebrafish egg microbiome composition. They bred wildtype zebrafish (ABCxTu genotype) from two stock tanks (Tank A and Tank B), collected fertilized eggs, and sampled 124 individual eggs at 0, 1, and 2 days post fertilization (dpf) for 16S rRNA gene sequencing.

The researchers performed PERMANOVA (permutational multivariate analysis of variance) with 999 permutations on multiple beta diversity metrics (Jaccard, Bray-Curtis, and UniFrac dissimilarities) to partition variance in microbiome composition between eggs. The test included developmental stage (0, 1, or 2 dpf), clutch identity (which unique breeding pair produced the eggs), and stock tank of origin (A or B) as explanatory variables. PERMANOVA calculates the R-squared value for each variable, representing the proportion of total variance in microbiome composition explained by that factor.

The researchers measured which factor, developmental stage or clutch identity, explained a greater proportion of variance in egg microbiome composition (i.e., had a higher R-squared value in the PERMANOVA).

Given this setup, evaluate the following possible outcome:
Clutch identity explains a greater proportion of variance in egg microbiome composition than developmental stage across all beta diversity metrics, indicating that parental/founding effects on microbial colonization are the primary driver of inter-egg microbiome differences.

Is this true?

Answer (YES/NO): NO